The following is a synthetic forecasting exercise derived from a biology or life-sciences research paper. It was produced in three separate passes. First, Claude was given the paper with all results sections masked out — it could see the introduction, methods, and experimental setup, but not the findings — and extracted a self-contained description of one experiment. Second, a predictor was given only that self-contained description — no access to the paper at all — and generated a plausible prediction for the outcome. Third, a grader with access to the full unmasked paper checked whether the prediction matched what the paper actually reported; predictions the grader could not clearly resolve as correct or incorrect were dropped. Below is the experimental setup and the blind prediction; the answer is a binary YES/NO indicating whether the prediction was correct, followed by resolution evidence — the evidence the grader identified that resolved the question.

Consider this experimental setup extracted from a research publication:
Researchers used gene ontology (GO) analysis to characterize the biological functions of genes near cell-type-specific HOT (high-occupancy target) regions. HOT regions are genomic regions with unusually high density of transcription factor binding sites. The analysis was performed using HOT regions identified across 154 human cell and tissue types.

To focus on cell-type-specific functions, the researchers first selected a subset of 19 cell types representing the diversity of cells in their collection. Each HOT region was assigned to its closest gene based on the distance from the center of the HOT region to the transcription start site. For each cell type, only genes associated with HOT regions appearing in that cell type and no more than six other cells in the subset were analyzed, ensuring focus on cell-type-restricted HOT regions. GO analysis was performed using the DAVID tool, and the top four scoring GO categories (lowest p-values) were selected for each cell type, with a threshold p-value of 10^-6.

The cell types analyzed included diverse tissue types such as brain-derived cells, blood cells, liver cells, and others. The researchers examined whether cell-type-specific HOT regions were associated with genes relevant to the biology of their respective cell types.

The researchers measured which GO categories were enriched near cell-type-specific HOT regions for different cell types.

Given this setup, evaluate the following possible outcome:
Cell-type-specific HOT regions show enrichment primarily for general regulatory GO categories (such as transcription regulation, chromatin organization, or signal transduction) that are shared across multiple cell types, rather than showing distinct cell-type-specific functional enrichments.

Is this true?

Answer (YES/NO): NO